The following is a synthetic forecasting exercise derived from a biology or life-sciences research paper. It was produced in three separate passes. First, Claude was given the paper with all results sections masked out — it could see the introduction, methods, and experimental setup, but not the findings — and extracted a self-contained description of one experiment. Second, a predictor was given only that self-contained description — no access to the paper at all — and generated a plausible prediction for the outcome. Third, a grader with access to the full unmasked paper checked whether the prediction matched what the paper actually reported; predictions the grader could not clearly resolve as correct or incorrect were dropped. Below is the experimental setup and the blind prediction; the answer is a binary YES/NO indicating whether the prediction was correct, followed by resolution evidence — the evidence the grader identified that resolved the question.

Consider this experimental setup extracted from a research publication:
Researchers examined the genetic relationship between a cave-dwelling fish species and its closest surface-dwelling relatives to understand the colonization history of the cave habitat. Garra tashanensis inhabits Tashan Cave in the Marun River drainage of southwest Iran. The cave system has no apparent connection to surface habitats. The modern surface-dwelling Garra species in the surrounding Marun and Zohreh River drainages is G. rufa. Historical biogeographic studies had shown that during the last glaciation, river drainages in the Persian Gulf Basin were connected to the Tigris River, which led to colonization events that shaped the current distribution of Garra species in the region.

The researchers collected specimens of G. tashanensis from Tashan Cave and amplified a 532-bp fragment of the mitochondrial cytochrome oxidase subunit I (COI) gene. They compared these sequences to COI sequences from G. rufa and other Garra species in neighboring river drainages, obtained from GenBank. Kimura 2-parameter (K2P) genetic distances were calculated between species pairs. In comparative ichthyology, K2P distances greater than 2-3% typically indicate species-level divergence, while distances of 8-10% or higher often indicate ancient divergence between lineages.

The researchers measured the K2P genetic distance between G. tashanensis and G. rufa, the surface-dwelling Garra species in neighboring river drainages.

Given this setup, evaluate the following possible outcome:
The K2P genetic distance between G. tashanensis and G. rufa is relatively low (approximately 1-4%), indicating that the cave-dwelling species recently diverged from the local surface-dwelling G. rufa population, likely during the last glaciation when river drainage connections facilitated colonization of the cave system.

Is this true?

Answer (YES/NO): NO